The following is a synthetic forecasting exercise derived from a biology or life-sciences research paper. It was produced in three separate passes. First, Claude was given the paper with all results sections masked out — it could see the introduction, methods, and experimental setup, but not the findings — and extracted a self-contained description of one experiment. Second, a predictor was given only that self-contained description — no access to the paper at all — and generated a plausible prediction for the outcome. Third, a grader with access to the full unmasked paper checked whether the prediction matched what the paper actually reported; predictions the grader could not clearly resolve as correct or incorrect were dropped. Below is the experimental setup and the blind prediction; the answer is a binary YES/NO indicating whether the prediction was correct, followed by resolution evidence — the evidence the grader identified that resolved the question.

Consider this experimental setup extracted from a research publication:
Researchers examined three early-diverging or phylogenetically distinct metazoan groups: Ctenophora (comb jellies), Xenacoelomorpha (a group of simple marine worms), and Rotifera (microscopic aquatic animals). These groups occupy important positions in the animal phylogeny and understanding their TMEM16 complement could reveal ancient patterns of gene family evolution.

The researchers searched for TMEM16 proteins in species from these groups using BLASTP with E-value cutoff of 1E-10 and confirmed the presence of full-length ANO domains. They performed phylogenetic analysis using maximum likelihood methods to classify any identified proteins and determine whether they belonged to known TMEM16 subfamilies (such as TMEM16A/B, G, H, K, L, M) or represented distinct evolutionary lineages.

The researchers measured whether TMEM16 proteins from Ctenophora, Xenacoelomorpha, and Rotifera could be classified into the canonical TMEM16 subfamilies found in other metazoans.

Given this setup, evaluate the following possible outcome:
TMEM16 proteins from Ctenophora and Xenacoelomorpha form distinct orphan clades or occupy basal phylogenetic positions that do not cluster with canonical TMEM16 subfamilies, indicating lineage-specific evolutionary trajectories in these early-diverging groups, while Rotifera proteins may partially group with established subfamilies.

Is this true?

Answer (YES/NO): NO